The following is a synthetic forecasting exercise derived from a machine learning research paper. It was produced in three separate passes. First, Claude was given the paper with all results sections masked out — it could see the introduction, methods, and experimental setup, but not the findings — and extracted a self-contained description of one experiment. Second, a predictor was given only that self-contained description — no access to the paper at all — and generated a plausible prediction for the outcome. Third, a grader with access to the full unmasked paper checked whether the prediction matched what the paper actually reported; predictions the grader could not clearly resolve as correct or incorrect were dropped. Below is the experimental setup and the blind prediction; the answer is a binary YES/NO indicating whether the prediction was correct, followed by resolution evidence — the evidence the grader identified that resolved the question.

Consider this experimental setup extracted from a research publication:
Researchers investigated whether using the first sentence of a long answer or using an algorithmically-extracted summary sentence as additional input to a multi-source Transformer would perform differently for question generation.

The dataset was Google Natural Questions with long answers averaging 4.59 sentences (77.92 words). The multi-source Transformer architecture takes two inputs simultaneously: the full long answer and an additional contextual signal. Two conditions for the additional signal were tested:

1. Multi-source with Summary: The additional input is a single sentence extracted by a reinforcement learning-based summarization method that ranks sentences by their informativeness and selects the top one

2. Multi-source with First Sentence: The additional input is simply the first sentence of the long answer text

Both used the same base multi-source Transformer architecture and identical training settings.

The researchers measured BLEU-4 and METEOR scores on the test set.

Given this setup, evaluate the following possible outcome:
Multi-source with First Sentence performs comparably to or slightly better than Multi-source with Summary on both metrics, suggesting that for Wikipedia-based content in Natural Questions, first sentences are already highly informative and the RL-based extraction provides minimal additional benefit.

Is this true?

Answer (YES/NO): NO